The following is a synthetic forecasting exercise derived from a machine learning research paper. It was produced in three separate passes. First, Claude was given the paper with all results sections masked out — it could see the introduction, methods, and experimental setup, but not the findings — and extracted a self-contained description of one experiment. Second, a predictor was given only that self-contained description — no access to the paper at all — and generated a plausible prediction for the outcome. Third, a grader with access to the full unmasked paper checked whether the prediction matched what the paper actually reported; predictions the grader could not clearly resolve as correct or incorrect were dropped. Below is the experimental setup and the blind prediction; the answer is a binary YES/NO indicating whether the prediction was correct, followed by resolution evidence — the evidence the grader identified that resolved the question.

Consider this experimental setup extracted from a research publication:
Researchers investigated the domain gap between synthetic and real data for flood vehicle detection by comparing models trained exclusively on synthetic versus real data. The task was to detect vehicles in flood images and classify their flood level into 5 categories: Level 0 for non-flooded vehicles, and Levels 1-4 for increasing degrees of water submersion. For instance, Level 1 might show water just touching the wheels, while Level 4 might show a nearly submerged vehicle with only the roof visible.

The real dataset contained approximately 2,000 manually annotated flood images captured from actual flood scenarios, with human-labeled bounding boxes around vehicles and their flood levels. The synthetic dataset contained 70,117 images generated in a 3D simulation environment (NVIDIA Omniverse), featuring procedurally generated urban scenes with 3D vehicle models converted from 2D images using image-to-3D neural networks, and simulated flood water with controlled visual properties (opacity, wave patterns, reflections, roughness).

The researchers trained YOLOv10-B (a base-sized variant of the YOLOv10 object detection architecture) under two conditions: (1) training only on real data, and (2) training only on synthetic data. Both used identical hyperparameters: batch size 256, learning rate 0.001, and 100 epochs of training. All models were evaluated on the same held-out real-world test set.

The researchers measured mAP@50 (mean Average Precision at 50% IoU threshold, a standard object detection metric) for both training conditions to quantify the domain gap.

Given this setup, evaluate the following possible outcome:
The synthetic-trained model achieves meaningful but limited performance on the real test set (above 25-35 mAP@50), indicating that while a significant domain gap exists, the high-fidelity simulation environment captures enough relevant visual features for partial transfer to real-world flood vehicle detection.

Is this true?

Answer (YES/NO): NO